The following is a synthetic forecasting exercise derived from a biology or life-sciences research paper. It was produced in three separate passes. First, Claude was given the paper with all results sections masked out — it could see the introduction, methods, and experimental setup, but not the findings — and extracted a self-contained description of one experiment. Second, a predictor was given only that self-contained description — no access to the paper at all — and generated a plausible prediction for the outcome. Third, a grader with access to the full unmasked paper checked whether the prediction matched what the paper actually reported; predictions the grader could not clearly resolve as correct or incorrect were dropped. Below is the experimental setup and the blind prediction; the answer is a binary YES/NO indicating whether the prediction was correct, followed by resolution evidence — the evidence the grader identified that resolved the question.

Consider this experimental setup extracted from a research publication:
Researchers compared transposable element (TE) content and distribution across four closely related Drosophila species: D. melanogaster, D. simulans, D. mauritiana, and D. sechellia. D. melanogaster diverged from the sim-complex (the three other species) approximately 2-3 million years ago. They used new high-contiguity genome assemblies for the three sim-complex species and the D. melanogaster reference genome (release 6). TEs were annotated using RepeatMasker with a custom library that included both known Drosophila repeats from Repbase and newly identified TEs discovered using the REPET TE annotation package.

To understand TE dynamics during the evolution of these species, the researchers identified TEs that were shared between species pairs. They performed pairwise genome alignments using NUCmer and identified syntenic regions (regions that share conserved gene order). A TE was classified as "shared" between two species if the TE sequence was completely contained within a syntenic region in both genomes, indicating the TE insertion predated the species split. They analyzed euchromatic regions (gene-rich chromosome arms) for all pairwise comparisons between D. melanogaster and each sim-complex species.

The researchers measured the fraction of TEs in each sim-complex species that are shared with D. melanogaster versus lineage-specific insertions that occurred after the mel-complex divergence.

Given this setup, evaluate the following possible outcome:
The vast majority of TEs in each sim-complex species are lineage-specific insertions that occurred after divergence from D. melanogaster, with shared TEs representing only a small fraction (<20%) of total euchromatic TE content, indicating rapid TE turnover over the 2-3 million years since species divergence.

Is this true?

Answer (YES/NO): YES